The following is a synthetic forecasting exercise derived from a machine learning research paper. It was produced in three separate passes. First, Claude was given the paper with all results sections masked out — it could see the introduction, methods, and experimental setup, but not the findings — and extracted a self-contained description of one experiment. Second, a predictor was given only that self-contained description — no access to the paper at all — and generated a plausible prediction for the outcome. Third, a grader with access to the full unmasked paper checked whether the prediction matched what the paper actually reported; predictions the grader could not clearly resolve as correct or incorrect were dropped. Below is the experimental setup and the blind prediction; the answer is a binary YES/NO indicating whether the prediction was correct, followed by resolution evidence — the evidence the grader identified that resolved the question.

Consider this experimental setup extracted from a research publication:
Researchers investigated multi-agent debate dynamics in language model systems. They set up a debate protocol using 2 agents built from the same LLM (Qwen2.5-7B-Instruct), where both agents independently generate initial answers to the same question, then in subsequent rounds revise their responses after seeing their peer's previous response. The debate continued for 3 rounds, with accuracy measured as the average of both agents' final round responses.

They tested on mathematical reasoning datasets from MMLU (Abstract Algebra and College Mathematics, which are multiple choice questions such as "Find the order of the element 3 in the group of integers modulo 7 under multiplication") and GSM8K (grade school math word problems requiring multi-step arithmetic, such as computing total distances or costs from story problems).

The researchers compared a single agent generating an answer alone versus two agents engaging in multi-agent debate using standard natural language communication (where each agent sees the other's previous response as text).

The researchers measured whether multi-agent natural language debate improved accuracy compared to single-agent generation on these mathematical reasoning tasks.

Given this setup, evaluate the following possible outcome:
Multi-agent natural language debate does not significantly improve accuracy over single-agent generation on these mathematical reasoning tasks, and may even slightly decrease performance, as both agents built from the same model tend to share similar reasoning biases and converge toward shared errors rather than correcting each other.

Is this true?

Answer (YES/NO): NO